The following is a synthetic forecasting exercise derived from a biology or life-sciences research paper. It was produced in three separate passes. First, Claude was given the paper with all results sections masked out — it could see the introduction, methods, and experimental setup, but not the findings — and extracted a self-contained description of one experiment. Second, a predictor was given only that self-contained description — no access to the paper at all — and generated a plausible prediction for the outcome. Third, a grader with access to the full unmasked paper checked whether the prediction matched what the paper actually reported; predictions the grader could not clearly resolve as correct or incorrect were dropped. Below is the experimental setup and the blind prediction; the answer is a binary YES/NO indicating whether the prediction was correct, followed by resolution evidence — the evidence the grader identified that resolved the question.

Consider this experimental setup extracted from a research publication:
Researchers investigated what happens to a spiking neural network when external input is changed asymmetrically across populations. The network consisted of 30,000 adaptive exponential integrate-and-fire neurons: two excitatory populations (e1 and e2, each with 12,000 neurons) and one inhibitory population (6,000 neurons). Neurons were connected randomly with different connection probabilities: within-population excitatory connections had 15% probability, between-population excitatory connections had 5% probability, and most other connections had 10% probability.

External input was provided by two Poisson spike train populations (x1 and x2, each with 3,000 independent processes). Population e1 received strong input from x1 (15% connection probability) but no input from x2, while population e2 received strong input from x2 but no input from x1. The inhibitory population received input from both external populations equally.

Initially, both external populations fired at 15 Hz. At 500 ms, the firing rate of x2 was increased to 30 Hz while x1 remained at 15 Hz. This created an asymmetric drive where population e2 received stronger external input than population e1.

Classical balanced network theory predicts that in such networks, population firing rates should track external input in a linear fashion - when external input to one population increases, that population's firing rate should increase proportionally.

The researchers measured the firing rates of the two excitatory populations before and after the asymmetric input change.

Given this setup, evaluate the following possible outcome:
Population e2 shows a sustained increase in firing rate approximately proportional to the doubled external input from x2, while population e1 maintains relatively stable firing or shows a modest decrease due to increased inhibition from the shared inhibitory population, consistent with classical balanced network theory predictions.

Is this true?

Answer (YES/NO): NO